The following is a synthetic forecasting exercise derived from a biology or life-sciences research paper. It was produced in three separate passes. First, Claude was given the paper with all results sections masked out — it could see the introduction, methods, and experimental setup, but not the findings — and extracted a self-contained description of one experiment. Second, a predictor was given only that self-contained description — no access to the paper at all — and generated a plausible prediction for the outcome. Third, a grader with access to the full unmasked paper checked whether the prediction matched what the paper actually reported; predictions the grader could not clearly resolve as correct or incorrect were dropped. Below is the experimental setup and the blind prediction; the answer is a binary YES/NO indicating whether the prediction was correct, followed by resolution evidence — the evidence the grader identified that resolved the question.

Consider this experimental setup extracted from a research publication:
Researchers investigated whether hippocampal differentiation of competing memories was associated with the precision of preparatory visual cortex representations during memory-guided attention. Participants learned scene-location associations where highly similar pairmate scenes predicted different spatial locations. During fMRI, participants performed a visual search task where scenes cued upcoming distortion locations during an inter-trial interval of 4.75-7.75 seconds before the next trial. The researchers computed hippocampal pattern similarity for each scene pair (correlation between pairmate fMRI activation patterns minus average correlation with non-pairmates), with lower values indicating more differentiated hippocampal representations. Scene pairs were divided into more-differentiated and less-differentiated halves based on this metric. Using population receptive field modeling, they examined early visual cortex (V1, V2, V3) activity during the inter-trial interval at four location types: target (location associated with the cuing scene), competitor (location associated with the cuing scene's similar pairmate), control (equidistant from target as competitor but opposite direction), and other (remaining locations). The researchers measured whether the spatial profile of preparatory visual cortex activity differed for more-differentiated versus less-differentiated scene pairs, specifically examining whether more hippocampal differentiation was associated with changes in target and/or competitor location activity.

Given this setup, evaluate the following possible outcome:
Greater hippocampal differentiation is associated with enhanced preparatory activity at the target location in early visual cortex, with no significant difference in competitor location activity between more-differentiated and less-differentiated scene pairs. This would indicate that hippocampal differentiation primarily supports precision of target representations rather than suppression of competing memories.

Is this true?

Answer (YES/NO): NO